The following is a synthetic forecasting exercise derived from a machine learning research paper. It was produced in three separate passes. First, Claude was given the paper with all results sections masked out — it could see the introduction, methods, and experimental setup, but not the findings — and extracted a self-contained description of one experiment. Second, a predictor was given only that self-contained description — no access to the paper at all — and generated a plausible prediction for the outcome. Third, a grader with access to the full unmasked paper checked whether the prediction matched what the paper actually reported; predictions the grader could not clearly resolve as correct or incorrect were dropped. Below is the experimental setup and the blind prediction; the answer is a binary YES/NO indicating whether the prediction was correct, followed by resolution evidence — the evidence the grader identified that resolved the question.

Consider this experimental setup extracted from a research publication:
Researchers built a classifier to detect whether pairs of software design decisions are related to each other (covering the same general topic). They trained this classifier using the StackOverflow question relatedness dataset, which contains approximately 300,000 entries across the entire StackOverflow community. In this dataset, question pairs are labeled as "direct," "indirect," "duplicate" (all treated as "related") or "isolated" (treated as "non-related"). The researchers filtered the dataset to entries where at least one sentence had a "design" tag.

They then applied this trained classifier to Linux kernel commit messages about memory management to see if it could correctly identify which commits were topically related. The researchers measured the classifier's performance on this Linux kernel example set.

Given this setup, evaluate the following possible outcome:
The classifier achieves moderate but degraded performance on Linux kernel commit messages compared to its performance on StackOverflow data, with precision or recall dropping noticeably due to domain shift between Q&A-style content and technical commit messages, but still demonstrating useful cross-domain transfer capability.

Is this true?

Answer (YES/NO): NO